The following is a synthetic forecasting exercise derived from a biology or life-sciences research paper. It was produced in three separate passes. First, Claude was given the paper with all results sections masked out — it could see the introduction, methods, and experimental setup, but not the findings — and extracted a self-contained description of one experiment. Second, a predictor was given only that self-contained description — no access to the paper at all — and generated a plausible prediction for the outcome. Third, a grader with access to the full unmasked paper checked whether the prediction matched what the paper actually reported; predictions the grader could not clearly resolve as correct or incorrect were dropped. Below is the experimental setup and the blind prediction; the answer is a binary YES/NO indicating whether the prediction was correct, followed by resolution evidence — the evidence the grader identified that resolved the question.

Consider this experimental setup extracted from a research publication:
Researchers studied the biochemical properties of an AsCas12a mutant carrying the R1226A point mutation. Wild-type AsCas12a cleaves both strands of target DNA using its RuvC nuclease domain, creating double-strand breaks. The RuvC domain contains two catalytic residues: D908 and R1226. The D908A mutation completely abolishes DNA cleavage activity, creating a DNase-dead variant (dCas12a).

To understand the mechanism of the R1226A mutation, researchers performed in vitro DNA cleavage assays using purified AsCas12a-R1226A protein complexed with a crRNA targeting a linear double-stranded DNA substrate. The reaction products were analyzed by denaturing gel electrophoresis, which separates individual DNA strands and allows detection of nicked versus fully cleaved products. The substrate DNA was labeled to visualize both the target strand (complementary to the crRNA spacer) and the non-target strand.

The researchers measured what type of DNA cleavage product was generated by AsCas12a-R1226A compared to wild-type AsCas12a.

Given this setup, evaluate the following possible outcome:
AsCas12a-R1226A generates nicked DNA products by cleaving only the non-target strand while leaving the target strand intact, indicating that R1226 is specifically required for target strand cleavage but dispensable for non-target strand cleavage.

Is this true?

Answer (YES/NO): NO